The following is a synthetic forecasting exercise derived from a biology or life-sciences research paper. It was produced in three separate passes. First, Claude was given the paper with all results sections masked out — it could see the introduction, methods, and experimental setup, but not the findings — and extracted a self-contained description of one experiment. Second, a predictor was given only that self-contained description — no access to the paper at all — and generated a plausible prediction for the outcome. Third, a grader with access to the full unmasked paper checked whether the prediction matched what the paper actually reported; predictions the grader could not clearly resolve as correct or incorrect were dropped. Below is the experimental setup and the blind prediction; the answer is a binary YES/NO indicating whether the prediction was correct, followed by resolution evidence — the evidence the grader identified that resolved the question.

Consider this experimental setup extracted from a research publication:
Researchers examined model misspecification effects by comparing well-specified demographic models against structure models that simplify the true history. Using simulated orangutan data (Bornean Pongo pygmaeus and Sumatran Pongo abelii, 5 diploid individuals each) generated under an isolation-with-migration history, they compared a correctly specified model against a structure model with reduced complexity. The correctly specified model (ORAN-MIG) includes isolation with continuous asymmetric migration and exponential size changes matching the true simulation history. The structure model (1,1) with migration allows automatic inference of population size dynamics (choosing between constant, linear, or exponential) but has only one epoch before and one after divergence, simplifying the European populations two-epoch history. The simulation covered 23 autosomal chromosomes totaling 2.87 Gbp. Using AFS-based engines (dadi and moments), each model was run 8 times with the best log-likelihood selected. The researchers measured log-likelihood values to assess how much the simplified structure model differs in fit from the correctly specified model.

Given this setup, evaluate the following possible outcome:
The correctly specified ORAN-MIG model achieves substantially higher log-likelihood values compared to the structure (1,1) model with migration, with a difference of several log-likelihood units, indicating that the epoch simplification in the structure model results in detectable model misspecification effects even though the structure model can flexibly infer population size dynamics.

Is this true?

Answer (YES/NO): NO